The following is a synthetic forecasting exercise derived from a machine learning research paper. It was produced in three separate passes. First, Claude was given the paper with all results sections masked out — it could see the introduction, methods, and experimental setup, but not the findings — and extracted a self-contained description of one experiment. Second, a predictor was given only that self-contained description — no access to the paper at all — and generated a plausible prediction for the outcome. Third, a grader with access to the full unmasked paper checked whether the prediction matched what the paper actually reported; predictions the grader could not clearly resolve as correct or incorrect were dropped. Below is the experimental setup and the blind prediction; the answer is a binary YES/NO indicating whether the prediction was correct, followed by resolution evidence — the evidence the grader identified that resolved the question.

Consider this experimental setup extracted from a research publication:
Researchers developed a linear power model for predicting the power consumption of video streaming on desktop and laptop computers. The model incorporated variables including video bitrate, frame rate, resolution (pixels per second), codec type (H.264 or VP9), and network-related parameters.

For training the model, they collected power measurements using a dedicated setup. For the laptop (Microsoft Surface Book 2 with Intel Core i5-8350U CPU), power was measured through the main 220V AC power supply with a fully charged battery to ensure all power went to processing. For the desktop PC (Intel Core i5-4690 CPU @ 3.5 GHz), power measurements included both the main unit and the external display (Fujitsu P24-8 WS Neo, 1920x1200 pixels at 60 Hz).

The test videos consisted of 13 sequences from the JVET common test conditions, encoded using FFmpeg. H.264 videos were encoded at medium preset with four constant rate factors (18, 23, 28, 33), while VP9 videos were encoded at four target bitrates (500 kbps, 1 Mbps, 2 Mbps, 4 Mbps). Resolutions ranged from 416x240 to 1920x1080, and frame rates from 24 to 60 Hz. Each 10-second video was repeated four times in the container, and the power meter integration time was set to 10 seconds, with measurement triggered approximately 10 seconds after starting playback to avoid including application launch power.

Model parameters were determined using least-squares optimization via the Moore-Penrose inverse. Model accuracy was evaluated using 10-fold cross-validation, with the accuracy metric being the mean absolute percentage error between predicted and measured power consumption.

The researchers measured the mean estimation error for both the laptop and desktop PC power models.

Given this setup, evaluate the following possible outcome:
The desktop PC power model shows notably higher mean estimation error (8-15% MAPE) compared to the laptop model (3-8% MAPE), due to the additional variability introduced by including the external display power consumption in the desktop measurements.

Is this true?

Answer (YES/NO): NO